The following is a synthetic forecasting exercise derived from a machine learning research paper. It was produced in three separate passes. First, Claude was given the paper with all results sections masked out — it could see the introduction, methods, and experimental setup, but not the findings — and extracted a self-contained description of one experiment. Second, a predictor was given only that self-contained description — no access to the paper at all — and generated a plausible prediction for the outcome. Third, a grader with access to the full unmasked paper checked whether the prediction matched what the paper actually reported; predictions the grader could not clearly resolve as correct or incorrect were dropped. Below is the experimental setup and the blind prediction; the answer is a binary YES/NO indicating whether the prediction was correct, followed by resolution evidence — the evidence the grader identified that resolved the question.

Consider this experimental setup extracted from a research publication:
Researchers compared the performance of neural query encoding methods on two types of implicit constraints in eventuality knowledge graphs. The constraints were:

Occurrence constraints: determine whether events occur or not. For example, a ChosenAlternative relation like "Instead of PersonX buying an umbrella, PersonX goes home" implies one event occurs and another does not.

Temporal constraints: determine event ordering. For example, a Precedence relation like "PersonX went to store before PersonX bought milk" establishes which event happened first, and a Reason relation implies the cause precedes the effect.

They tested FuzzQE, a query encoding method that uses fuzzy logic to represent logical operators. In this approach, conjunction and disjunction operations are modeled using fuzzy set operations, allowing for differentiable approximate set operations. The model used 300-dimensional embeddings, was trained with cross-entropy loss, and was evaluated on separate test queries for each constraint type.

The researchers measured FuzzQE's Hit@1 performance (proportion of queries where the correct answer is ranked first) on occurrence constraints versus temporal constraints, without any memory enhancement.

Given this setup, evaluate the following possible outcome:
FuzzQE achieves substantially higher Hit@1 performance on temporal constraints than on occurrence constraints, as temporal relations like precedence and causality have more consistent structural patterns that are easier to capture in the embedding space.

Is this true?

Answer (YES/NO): NO